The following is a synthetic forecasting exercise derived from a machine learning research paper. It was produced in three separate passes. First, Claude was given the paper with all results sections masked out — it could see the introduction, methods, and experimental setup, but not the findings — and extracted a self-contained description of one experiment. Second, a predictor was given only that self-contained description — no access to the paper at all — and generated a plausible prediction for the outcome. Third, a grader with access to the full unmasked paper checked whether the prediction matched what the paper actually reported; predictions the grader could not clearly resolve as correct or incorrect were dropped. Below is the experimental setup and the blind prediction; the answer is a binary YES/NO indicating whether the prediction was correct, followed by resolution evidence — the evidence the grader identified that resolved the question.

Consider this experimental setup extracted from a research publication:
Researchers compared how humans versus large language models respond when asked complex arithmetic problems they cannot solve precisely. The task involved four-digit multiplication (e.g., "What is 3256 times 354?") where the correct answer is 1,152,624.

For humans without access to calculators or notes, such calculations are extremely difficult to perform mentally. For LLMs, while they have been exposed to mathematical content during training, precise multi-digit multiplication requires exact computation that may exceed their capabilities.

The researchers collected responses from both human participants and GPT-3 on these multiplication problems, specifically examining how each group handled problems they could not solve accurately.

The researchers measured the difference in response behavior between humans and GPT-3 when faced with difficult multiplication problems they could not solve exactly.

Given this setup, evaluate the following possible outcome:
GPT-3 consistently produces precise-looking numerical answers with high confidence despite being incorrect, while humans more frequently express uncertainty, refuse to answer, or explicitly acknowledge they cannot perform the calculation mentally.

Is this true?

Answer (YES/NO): YES